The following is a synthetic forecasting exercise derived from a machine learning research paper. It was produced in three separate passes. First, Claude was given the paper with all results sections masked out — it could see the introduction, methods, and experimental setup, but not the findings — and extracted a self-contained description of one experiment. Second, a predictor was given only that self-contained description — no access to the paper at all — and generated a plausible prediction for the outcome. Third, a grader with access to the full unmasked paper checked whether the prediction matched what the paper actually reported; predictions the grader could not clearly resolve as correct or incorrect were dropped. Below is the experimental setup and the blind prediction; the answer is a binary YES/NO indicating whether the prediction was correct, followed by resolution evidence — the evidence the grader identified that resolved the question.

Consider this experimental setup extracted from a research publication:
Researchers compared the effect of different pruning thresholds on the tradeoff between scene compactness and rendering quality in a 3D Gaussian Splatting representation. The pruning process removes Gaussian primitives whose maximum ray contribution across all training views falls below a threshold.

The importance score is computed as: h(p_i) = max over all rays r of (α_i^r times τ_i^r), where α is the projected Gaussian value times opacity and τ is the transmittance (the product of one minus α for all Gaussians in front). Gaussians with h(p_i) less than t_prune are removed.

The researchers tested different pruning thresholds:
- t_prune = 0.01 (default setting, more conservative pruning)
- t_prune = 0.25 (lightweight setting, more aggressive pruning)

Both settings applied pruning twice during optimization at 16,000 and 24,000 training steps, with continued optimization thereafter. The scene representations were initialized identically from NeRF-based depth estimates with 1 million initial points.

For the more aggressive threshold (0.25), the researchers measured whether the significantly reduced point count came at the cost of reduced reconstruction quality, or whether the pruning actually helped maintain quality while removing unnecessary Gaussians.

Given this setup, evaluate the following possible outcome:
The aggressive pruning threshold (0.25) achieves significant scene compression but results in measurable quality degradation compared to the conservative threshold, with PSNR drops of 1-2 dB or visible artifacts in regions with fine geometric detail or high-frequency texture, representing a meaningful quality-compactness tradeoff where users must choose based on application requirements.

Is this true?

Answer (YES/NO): NO